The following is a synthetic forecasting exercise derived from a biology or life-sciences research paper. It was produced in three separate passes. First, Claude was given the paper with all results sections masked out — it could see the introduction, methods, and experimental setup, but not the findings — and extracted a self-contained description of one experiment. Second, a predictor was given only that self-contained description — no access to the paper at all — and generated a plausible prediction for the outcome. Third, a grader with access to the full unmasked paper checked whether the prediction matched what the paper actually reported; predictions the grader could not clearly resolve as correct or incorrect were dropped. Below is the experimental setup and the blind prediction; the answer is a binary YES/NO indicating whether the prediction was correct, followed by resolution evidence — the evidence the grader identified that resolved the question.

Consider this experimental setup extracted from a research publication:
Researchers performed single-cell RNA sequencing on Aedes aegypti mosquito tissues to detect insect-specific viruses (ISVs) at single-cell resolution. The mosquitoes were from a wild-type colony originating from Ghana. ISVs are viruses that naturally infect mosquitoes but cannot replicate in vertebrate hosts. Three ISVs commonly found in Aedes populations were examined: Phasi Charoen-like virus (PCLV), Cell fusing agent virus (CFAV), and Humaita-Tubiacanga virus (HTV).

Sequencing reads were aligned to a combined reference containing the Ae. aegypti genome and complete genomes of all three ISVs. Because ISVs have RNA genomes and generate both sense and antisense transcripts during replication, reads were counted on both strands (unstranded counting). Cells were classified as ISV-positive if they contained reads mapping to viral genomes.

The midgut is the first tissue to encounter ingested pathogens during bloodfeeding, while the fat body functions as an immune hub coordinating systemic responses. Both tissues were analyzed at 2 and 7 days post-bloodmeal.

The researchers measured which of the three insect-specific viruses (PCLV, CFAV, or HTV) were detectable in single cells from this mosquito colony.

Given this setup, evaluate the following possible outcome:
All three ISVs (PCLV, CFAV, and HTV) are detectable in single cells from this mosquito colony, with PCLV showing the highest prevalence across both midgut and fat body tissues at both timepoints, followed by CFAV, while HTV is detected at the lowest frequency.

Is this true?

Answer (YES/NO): NO